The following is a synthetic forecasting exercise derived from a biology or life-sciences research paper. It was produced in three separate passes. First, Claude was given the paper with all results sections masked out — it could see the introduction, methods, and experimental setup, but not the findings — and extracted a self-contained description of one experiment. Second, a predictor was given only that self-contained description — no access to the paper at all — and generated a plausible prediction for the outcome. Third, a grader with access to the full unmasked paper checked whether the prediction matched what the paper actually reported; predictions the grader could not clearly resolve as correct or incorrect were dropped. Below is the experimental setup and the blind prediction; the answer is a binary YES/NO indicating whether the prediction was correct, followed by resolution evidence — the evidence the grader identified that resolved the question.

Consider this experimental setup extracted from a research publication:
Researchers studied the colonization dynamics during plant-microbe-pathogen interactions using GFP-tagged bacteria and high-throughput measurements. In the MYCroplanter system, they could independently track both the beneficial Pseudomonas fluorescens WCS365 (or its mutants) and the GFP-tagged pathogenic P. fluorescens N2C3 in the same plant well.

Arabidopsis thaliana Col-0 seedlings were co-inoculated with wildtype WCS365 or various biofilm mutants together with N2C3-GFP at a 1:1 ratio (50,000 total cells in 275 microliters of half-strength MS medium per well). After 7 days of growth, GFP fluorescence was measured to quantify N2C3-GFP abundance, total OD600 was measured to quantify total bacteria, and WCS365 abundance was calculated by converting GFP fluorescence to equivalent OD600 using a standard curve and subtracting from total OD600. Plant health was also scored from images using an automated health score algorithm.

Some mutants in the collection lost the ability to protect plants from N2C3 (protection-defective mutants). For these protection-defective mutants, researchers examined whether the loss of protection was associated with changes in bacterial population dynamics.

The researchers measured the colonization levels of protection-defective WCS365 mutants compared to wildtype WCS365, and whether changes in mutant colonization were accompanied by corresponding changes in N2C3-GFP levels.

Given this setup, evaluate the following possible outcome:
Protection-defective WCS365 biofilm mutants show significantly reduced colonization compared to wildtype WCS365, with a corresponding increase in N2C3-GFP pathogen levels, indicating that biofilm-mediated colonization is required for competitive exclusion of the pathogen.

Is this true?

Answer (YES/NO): NO